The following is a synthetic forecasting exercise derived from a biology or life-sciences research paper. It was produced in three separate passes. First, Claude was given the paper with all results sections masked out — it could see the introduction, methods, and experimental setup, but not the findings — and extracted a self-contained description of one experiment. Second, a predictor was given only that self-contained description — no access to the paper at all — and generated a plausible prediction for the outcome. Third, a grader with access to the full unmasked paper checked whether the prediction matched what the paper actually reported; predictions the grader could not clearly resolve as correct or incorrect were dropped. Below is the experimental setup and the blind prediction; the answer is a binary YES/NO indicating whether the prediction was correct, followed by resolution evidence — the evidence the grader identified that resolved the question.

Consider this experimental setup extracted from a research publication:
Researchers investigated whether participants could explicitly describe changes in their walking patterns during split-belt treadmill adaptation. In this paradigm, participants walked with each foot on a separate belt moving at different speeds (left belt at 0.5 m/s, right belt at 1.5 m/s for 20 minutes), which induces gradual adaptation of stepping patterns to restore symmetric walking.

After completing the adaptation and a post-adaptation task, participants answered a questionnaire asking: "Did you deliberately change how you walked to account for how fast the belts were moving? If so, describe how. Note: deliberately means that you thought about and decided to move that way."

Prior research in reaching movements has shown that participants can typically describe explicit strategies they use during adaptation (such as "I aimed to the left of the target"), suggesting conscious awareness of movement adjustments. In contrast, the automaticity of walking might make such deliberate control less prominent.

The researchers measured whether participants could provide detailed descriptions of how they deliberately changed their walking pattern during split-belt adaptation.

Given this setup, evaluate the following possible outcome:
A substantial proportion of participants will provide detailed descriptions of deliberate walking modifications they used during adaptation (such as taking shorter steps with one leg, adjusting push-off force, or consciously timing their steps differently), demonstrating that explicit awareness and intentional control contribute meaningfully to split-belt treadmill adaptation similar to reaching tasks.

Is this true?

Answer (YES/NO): NO